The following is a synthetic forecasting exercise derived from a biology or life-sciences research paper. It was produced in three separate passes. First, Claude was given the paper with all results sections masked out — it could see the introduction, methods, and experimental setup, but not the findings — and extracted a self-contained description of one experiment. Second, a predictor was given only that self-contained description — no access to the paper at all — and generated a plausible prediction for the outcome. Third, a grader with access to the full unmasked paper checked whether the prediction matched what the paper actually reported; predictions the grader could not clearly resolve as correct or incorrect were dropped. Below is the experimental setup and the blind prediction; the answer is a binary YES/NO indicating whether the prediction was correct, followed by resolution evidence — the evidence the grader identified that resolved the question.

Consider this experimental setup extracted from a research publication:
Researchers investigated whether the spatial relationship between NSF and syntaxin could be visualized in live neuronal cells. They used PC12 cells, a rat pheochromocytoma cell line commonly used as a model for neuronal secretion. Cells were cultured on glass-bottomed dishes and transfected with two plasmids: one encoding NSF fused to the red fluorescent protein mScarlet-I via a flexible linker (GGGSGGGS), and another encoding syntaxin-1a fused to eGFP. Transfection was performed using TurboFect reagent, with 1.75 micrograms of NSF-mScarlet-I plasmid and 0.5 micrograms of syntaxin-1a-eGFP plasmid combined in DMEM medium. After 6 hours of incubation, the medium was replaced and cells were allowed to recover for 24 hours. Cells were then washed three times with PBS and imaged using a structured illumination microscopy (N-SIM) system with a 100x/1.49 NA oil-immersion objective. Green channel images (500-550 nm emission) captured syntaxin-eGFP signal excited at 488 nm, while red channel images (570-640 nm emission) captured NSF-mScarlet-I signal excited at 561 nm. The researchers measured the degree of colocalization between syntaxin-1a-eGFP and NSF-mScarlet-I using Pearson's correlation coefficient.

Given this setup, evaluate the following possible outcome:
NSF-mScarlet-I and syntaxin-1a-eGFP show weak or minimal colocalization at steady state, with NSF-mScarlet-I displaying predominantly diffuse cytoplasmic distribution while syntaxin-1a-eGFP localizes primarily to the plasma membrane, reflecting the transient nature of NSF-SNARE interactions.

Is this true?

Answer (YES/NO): NO